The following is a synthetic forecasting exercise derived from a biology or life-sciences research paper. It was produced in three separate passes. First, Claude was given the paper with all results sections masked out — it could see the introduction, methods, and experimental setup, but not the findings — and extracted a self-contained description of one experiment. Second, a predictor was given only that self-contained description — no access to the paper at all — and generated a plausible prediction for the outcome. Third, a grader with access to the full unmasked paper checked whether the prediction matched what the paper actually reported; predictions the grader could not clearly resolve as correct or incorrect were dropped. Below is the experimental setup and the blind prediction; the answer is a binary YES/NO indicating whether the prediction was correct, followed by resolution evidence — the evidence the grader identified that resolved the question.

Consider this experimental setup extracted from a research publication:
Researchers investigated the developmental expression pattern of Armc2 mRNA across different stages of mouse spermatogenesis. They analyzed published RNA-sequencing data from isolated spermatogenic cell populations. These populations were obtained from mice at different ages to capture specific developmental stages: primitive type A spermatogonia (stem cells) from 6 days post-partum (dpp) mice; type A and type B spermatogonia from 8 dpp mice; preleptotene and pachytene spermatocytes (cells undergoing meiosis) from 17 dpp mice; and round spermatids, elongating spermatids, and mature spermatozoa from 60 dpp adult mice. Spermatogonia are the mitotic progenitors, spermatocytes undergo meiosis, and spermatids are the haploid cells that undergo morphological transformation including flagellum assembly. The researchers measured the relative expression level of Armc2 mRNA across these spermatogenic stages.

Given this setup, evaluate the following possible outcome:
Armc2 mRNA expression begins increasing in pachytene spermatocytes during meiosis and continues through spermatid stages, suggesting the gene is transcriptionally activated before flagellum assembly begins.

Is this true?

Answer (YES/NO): YES